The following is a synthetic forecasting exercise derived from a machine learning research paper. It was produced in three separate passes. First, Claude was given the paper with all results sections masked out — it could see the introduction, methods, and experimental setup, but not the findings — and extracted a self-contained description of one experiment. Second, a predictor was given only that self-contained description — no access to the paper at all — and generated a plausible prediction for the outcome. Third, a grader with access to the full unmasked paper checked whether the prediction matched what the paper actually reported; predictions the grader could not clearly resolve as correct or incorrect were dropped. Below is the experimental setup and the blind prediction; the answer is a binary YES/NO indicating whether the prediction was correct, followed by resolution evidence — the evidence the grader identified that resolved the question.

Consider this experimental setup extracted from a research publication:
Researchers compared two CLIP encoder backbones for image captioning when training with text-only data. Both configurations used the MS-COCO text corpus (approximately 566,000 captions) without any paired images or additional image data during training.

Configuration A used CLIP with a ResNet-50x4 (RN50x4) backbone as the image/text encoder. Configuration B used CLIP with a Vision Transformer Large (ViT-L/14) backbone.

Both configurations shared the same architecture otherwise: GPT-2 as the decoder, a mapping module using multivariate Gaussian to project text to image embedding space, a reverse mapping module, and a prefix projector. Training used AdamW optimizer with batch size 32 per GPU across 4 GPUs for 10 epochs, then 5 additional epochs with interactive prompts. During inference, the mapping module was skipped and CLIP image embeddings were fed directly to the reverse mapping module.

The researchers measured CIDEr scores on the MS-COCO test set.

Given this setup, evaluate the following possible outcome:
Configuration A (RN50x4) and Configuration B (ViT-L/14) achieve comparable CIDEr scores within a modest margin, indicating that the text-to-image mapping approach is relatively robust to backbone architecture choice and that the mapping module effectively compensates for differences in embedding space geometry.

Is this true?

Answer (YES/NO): YES